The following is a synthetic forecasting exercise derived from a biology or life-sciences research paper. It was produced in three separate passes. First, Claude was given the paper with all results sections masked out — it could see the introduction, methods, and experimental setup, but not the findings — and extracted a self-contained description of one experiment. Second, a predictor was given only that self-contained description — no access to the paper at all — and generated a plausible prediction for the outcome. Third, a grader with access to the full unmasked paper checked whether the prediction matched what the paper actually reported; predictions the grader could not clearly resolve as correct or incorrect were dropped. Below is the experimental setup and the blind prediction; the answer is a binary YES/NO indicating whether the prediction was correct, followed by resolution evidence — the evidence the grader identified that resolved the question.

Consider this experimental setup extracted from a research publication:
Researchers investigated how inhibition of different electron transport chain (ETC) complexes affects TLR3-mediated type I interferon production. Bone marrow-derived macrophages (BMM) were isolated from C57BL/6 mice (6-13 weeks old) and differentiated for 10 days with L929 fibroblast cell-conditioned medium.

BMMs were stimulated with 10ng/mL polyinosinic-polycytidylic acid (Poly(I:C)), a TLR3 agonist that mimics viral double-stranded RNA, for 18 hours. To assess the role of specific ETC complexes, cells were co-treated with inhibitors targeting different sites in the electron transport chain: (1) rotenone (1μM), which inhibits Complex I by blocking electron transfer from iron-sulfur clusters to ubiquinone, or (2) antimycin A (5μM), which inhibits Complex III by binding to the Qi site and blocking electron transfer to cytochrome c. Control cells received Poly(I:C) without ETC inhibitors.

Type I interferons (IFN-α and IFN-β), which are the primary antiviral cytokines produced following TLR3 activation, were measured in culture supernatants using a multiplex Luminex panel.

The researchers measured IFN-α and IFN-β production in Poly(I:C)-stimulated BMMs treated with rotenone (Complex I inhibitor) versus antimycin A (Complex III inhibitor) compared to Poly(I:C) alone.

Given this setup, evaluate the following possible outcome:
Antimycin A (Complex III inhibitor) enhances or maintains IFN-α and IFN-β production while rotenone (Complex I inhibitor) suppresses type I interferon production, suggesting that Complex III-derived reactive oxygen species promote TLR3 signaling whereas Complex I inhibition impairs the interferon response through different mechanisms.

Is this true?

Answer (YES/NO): NO